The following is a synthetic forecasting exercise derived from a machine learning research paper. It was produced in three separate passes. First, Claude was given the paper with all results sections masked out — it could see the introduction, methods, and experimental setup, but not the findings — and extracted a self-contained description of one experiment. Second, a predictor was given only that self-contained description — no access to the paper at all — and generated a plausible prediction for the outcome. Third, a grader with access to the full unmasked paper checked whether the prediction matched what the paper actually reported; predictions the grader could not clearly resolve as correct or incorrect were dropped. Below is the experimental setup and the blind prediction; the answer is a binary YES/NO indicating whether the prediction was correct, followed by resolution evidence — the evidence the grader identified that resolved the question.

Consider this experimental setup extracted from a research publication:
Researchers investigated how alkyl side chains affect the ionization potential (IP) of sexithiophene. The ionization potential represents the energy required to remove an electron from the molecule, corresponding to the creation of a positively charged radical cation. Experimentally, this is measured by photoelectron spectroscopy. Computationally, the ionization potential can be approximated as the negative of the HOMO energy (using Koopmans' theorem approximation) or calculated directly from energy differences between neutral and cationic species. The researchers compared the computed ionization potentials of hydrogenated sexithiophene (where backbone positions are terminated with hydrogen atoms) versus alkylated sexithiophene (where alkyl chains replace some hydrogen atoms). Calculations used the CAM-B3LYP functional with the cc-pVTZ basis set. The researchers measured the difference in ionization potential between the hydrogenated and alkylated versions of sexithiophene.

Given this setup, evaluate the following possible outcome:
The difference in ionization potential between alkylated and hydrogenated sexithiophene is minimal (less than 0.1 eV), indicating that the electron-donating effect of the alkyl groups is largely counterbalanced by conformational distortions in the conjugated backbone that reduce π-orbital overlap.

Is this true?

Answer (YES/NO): NO